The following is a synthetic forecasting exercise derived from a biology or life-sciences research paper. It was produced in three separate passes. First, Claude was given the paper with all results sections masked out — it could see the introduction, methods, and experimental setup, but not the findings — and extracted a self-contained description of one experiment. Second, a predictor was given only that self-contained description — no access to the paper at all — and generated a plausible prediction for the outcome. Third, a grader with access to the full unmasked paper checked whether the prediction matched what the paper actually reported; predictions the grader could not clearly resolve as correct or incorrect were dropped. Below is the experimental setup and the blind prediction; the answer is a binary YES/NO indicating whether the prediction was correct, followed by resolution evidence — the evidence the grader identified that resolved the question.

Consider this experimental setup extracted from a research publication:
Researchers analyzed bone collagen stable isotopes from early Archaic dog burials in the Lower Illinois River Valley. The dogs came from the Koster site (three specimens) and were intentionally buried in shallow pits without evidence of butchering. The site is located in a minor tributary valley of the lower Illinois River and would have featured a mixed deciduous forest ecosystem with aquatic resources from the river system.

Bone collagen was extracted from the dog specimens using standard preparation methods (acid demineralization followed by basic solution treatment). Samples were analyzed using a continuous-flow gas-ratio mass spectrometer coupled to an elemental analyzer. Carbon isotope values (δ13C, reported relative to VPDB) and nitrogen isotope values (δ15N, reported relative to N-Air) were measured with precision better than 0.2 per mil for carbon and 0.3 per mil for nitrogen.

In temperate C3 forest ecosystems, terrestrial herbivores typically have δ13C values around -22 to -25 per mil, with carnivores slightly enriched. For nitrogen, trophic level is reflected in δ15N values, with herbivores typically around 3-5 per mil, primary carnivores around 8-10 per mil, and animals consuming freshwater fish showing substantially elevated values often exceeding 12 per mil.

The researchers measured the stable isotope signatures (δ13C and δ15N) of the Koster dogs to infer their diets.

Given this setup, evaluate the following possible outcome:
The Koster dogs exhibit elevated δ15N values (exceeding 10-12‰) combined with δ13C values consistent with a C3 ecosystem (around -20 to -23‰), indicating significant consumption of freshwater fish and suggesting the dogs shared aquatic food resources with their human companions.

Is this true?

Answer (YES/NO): NO